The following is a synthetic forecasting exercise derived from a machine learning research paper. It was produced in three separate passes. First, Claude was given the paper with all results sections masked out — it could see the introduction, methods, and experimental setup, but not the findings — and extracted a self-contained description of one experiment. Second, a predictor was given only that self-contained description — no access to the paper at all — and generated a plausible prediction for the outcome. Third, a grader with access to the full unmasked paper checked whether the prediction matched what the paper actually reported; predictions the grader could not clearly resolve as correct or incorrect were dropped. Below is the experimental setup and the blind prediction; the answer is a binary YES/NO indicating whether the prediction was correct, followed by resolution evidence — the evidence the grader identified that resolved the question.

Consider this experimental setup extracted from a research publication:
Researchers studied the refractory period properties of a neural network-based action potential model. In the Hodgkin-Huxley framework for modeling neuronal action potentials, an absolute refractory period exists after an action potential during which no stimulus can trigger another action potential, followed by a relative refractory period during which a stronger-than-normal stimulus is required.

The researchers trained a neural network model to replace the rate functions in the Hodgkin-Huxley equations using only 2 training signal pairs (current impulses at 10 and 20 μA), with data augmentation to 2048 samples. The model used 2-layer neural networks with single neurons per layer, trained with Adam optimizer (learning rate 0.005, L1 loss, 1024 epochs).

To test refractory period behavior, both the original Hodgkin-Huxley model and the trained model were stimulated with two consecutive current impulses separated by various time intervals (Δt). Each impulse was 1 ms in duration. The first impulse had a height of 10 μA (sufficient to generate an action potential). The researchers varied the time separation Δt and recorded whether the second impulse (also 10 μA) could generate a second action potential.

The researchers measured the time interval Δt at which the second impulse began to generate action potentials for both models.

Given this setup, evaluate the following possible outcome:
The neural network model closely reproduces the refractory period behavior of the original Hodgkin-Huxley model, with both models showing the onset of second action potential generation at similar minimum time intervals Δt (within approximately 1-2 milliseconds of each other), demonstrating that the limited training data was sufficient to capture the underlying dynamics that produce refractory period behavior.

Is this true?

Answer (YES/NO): YES